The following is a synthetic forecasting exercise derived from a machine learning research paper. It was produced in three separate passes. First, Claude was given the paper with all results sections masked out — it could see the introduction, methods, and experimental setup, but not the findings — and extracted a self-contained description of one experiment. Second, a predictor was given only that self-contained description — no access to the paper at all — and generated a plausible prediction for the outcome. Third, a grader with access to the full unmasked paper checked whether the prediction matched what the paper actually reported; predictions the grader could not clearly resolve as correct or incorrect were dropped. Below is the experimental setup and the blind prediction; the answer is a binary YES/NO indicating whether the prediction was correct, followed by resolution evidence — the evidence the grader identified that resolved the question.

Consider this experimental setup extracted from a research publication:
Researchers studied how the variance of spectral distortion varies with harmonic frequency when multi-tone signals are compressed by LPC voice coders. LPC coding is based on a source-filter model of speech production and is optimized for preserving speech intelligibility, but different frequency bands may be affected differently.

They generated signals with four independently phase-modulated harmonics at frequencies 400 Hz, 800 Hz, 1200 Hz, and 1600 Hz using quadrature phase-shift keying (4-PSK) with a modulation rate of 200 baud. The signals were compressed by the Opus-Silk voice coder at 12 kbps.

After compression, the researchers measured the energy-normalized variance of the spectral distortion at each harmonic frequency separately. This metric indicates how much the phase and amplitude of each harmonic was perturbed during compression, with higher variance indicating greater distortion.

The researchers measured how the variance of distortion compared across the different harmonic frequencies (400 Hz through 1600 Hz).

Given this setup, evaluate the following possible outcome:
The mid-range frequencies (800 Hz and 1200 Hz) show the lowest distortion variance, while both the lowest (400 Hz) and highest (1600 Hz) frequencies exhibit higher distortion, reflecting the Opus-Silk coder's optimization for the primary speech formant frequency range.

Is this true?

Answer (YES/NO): NO